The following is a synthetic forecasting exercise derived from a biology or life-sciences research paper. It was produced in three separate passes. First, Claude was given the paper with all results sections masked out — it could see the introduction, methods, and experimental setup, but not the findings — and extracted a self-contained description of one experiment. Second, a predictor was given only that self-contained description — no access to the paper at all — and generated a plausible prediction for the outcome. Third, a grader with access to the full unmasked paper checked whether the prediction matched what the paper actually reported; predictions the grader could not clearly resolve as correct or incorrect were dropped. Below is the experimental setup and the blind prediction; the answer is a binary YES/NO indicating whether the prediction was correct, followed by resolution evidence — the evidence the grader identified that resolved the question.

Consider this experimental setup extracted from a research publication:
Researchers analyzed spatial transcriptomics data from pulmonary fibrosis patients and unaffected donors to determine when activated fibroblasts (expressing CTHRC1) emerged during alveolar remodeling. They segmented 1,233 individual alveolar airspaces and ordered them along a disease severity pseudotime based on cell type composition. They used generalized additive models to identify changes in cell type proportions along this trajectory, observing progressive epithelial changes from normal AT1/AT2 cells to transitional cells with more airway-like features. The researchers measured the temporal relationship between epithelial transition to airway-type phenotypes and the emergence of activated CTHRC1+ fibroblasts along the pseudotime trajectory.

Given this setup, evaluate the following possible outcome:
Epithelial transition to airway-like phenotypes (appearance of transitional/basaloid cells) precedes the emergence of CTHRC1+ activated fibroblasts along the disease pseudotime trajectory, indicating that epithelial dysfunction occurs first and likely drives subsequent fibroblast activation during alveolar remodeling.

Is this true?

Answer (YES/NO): NO